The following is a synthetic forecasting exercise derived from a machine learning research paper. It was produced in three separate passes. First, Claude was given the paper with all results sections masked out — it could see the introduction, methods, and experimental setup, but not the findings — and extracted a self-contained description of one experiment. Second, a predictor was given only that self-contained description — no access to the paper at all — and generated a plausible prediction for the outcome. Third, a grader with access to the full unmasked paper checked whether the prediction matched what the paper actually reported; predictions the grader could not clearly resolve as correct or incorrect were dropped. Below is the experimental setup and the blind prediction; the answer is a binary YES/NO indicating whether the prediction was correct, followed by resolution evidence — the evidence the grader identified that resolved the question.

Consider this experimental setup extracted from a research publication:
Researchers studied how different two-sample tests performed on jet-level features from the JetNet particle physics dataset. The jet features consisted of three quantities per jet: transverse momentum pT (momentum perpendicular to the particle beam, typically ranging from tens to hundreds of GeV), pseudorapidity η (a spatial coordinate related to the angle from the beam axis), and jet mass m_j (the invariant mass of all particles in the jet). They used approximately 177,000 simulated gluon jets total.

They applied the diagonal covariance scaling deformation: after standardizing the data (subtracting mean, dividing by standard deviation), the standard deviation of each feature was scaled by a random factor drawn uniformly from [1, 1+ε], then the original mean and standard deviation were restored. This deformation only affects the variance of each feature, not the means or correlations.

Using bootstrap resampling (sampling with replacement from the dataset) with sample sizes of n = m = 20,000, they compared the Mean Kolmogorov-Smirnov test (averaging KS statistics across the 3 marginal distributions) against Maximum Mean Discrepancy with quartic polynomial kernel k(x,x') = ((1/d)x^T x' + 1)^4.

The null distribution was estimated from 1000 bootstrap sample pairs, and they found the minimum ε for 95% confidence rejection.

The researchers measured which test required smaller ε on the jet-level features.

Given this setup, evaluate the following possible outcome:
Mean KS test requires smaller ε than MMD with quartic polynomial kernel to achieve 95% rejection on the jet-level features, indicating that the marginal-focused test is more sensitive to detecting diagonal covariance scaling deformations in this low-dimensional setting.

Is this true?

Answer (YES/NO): YES